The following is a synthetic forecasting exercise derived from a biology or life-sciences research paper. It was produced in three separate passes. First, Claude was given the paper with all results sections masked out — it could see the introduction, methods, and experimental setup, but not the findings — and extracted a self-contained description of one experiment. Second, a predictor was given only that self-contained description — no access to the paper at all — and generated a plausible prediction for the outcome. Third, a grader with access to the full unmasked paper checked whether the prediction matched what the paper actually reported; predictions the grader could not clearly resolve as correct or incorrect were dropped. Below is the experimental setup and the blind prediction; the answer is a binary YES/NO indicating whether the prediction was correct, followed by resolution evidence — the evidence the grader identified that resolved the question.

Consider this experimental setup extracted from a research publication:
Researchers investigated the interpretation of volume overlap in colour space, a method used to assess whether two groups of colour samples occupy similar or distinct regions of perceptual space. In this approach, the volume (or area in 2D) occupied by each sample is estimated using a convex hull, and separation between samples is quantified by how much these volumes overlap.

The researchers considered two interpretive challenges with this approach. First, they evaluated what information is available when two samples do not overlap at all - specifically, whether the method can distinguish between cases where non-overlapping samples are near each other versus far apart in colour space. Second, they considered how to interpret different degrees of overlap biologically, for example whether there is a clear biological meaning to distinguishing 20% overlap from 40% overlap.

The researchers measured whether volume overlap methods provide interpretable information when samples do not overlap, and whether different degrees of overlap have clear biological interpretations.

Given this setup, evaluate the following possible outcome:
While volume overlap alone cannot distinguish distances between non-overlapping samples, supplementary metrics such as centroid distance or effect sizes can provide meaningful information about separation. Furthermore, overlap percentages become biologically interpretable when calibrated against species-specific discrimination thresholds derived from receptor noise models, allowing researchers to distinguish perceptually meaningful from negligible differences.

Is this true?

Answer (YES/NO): NO